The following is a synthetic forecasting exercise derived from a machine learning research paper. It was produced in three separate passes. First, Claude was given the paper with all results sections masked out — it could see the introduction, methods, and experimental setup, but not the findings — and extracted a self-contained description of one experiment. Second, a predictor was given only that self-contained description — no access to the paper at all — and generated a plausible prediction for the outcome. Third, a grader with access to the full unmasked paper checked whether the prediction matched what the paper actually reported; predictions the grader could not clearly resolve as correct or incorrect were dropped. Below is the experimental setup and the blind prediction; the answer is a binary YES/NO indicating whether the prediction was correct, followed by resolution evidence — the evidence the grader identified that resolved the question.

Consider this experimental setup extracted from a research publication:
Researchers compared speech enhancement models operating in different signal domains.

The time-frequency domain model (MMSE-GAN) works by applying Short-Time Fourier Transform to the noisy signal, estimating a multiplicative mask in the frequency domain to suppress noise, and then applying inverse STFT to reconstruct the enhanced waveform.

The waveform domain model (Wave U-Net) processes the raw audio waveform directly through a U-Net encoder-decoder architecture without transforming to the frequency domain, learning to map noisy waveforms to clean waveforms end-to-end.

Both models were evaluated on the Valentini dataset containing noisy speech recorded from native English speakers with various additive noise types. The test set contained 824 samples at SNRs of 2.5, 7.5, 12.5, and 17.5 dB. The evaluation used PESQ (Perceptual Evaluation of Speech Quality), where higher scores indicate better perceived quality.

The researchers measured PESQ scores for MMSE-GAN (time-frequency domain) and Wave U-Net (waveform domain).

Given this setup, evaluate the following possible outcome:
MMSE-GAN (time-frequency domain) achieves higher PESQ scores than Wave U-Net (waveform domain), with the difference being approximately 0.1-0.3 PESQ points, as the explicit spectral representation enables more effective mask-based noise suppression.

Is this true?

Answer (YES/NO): YES